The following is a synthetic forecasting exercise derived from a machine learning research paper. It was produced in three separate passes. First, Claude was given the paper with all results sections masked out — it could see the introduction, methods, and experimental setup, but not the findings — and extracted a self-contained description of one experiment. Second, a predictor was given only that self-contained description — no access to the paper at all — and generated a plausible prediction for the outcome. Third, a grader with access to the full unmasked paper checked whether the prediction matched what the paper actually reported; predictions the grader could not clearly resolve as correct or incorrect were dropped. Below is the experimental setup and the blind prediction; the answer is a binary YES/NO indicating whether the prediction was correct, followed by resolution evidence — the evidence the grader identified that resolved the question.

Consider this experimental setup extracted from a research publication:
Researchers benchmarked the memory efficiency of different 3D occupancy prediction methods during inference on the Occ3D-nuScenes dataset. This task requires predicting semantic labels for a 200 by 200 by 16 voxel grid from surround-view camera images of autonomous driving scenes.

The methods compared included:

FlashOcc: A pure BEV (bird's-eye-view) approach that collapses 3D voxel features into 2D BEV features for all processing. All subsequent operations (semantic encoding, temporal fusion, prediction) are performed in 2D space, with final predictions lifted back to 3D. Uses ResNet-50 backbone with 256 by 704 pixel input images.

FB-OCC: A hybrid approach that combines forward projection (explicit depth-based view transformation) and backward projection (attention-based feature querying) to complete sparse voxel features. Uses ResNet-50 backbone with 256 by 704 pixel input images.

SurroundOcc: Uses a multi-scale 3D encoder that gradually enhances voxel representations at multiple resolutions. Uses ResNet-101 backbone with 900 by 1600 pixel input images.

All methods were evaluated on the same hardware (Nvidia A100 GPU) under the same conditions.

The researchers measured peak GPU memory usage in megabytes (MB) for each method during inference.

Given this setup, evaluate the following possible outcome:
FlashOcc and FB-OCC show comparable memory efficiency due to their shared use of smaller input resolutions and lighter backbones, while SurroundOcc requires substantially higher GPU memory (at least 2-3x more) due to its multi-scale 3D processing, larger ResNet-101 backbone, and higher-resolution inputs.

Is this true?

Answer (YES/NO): NO